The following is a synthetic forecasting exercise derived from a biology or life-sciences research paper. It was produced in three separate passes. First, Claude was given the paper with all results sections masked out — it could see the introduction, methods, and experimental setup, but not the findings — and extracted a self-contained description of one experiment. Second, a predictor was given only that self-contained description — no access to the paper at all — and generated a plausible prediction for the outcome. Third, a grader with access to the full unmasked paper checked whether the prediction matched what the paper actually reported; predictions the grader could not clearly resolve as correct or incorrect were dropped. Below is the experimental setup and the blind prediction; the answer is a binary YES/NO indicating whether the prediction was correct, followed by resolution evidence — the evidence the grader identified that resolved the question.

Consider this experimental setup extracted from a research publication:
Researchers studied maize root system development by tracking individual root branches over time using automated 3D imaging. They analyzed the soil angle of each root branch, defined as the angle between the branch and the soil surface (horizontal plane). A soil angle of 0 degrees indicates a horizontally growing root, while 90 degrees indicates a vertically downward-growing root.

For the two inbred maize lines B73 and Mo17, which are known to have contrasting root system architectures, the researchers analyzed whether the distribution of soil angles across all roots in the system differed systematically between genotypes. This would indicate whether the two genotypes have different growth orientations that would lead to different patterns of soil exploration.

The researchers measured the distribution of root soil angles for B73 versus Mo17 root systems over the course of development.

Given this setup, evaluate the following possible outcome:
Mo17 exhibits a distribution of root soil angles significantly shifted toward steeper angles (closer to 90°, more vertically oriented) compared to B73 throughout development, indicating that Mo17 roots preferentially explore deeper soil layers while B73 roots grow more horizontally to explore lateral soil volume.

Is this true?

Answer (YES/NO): NO